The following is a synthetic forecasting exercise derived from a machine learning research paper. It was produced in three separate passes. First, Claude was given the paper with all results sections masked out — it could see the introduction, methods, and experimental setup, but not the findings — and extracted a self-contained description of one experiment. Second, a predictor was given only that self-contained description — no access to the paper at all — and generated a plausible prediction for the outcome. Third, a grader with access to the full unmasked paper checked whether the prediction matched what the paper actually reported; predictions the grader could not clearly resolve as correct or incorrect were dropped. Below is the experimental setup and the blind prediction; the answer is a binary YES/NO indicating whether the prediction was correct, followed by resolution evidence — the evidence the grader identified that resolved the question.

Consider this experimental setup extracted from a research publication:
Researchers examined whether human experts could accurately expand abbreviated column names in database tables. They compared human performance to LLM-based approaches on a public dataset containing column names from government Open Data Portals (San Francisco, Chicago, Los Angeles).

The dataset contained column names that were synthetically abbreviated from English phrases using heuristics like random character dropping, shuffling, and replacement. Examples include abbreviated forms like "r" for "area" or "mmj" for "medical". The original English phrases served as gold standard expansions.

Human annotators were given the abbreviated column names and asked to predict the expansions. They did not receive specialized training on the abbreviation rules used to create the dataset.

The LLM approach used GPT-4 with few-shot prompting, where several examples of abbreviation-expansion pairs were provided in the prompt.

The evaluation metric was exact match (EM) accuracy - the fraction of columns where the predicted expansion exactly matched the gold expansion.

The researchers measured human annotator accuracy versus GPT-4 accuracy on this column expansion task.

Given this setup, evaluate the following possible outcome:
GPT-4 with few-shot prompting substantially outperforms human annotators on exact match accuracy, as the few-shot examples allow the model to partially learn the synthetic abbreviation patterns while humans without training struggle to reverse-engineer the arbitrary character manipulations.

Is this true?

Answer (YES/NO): YES